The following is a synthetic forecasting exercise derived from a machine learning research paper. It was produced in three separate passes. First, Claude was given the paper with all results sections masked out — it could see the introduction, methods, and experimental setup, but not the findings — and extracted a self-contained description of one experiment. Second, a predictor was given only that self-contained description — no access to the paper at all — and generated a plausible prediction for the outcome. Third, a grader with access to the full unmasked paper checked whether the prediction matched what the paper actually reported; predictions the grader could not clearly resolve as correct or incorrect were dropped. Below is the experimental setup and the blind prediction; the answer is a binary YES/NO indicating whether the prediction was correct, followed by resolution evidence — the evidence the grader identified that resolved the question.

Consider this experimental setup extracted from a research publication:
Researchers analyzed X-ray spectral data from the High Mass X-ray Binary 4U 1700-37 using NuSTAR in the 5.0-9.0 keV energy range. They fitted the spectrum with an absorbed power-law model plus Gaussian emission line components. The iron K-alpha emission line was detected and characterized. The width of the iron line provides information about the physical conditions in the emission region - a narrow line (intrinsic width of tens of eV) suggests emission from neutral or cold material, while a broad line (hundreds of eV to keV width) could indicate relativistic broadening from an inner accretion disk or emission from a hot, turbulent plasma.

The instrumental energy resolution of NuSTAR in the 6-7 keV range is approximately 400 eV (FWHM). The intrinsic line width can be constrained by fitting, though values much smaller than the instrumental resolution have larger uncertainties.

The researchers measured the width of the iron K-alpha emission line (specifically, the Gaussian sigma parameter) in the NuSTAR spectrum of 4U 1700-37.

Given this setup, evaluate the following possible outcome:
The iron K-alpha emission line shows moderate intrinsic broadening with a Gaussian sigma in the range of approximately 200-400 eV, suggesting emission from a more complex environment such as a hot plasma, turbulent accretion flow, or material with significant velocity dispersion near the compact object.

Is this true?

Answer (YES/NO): NO